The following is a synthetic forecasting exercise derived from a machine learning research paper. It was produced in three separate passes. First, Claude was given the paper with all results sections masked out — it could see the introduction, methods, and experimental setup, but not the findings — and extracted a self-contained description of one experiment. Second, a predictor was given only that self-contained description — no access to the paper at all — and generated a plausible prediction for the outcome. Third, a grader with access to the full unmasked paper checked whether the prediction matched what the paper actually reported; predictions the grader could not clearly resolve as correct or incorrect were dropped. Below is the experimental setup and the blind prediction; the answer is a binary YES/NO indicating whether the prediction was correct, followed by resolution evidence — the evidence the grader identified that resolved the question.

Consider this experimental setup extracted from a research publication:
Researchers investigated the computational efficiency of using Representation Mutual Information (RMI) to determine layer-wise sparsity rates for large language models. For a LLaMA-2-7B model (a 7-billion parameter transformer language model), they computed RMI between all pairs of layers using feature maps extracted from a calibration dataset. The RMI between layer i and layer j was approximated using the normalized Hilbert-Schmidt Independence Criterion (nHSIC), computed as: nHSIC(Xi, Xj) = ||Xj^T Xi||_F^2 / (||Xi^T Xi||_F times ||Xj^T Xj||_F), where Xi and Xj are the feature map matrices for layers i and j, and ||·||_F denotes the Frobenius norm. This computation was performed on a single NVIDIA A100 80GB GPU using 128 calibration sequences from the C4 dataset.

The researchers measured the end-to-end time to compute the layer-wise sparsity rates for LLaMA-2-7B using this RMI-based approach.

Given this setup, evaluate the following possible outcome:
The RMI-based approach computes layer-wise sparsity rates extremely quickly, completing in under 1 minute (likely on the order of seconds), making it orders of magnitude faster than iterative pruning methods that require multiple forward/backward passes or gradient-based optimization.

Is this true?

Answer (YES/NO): YES